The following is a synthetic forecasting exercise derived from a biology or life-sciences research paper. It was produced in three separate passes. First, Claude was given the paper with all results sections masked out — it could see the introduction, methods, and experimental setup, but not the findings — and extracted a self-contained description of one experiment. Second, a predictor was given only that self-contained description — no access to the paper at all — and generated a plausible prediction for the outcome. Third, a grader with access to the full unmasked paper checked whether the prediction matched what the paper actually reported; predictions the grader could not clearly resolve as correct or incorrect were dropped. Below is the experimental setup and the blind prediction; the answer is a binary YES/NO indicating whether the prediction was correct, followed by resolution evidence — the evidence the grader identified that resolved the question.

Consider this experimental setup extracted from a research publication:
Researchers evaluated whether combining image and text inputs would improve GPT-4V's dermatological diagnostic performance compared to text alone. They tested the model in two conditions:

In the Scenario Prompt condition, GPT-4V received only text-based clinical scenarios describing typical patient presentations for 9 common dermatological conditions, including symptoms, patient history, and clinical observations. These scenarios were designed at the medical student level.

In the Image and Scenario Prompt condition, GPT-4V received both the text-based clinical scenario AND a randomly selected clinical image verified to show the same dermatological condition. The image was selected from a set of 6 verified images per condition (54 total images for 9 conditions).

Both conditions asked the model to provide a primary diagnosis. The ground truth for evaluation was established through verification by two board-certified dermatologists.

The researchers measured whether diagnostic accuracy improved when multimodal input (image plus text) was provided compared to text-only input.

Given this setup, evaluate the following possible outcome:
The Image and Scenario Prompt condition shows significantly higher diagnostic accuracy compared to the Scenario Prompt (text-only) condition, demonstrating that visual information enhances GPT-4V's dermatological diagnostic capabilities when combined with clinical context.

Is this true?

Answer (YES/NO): NO